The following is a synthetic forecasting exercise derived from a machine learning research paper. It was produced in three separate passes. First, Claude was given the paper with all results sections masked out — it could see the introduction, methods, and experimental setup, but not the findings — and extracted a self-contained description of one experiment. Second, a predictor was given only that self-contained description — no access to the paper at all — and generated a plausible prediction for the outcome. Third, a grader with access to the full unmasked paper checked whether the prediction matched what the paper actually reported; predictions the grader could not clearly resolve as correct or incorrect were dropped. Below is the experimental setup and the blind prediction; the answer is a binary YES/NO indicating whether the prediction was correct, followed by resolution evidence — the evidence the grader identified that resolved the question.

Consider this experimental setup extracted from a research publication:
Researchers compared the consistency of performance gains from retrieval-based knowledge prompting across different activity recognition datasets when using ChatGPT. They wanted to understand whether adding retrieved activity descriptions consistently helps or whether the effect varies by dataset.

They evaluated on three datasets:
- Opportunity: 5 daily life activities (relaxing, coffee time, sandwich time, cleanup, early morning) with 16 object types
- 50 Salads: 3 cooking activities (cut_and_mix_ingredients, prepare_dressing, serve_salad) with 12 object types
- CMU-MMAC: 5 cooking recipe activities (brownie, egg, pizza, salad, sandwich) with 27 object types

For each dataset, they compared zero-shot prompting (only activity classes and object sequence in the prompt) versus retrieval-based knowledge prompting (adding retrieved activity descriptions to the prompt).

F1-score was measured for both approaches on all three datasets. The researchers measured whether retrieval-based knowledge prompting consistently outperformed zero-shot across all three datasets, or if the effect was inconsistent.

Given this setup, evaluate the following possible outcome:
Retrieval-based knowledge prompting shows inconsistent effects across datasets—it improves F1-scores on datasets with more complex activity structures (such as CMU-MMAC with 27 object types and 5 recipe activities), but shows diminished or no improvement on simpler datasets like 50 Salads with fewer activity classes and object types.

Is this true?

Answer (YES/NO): NO